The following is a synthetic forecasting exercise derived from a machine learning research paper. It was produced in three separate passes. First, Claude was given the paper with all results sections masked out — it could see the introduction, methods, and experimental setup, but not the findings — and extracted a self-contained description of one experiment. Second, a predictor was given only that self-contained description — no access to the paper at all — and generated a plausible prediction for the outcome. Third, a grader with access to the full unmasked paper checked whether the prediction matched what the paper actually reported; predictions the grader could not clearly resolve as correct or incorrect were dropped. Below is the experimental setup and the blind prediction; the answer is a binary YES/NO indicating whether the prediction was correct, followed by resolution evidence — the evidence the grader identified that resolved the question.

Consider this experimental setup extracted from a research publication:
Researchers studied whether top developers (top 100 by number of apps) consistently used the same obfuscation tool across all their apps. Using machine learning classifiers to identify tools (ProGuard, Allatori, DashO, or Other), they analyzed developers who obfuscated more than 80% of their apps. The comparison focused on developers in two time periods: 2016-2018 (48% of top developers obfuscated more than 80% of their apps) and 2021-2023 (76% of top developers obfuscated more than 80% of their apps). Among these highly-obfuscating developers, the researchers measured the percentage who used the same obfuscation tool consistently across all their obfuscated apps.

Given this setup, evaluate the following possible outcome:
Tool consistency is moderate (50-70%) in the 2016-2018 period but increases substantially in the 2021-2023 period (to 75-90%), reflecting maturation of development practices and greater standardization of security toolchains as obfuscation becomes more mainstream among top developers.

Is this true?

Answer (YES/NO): NO